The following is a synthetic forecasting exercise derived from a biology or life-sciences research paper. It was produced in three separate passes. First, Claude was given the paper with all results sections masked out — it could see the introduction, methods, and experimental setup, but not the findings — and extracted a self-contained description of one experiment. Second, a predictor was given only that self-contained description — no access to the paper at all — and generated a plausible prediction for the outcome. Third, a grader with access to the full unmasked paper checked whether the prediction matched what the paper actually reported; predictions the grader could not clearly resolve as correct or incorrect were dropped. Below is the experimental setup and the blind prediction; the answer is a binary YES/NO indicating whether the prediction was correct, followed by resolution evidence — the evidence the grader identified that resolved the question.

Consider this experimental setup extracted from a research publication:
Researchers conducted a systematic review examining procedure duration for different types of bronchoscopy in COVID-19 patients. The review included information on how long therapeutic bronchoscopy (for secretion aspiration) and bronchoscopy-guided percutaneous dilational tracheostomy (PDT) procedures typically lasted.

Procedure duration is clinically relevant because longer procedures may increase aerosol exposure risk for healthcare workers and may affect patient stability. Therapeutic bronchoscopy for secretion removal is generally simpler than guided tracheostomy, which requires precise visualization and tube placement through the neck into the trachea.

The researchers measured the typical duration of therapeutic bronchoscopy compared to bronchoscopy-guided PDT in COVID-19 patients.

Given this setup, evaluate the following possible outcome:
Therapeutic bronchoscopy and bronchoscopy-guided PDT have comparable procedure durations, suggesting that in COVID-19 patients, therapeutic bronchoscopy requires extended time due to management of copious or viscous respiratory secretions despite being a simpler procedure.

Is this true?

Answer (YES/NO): NO